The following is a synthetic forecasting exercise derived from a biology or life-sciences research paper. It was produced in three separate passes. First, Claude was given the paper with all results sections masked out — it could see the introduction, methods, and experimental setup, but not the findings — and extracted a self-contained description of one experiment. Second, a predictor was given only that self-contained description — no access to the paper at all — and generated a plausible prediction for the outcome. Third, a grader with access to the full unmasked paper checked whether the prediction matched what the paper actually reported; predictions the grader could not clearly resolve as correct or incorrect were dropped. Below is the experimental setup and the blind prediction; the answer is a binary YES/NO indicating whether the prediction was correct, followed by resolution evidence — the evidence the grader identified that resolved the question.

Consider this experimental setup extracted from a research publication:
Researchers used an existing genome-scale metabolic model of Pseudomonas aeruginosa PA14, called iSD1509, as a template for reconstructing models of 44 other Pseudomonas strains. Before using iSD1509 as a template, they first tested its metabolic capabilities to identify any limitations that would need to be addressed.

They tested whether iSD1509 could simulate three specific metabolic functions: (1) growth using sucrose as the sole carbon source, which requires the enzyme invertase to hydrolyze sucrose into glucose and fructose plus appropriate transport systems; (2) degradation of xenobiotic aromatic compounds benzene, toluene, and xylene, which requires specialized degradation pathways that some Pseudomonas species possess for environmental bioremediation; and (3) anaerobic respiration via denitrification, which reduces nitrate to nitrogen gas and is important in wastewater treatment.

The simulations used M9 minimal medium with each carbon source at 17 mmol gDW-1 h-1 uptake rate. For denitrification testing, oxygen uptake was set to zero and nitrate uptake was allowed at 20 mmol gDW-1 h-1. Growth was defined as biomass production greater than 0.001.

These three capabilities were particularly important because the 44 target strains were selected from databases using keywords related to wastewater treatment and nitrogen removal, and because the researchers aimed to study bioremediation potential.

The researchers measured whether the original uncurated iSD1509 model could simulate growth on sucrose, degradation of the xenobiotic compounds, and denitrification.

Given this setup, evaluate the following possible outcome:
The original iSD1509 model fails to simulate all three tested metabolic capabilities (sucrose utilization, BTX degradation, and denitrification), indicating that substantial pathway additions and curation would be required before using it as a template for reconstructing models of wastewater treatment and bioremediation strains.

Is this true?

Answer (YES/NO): YES